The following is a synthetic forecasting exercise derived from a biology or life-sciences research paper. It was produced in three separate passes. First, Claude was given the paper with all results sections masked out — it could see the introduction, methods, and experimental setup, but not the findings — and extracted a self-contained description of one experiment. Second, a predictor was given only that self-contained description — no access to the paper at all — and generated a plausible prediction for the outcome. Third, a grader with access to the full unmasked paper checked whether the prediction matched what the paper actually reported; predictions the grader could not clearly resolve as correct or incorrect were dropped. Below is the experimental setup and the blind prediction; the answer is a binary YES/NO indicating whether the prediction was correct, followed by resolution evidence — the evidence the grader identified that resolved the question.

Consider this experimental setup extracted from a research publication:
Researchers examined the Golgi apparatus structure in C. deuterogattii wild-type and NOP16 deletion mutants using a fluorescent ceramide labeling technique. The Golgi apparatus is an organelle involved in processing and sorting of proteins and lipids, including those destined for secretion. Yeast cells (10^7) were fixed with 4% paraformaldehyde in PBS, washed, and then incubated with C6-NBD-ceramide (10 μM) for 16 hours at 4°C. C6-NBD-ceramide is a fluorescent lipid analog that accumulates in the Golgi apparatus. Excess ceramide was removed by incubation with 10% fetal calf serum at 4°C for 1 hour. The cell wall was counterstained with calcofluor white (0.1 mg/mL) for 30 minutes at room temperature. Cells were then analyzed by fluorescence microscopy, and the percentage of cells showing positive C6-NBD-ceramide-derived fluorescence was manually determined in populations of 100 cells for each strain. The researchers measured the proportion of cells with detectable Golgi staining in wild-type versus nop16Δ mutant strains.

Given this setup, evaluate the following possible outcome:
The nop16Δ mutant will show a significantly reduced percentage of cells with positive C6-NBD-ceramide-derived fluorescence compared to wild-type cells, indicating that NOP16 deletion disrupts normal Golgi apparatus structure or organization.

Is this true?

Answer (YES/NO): YES